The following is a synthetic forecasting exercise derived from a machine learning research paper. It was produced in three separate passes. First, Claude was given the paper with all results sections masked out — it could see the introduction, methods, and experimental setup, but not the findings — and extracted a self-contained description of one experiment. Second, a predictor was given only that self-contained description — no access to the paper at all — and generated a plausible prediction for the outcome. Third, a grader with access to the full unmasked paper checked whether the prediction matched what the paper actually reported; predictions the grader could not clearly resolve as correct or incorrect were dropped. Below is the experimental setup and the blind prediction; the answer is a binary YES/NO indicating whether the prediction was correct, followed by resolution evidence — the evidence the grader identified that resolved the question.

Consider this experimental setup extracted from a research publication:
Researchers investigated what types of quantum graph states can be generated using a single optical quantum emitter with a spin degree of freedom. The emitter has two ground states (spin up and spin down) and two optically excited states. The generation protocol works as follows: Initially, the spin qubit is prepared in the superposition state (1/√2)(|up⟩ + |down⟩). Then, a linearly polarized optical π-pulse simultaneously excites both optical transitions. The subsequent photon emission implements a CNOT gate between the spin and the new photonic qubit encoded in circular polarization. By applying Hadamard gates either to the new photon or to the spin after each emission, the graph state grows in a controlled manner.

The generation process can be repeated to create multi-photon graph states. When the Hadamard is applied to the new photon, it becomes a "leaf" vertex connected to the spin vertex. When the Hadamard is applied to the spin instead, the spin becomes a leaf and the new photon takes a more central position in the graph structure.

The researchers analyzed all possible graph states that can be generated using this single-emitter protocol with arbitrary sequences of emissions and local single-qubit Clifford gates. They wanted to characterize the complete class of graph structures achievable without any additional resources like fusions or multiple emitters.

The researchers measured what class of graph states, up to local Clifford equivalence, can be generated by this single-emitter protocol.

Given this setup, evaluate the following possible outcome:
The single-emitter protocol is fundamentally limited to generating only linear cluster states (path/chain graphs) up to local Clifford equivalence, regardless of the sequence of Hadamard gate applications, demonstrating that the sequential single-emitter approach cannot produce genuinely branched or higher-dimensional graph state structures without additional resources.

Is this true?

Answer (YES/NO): NO